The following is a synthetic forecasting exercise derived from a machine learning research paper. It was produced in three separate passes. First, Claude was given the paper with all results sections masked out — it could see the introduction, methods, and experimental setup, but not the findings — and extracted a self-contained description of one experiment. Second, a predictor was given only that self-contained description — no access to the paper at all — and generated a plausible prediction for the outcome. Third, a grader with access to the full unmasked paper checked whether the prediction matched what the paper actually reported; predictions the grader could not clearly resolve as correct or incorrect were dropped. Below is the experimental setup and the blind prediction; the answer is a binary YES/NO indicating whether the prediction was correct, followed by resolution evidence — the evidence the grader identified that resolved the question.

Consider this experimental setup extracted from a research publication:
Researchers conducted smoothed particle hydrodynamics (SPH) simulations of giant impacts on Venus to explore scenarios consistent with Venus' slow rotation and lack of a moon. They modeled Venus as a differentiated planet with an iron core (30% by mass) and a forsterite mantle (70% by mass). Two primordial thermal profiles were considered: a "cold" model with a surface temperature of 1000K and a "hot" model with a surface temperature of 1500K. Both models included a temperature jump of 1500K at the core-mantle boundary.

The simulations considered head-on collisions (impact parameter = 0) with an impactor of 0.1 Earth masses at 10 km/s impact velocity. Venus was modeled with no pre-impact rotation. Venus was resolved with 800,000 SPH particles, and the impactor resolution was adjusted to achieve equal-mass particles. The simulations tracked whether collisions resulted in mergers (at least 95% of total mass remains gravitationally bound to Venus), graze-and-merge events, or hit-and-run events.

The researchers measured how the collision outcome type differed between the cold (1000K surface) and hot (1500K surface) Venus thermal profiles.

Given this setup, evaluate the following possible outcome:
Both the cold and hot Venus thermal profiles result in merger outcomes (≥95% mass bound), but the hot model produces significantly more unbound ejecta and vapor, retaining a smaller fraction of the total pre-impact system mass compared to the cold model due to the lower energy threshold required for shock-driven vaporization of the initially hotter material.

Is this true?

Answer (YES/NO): NO